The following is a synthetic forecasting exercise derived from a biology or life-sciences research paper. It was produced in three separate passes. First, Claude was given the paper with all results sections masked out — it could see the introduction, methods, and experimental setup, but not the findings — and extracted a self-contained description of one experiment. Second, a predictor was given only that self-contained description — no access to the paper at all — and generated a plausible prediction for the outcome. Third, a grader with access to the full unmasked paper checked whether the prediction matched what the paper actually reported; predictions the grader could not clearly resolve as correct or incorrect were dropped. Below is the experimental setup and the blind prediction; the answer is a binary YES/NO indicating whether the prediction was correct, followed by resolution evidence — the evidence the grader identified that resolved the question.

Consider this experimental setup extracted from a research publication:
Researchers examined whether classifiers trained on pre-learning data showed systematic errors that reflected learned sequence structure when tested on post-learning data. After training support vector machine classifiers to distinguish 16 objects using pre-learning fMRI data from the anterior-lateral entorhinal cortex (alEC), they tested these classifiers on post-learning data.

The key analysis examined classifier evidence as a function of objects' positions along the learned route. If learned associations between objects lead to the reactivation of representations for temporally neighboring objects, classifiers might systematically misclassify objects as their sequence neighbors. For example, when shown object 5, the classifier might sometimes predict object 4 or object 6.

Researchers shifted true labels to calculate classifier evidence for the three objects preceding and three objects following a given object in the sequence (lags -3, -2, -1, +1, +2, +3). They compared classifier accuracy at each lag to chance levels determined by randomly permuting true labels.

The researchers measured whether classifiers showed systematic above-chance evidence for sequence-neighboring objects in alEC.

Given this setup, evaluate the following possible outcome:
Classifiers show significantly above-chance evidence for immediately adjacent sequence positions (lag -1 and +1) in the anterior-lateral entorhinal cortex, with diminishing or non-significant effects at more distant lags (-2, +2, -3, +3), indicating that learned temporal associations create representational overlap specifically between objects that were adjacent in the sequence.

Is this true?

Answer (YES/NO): NO